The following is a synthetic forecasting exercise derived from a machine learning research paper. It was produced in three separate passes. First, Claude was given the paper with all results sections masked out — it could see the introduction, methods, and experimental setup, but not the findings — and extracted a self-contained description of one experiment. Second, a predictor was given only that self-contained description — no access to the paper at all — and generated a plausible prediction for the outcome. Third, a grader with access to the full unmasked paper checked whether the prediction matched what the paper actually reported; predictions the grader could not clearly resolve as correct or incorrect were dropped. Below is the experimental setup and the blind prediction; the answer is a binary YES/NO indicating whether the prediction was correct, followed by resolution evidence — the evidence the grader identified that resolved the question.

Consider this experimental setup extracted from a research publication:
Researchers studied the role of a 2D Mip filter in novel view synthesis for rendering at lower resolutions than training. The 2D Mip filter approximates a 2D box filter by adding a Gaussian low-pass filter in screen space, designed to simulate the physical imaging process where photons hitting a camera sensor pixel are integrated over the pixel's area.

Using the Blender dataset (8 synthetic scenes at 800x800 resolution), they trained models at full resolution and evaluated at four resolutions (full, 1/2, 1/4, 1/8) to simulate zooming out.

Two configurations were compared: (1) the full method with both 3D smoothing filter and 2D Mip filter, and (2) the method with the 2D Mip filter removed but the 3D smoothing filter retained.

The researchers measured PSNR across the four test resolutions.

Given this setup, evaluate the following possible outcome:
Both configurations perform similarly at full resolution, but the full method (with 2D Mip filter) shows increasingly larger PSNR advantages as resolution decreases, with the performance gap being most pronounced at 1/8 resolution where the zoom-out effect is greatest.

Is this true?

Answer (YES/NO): YES